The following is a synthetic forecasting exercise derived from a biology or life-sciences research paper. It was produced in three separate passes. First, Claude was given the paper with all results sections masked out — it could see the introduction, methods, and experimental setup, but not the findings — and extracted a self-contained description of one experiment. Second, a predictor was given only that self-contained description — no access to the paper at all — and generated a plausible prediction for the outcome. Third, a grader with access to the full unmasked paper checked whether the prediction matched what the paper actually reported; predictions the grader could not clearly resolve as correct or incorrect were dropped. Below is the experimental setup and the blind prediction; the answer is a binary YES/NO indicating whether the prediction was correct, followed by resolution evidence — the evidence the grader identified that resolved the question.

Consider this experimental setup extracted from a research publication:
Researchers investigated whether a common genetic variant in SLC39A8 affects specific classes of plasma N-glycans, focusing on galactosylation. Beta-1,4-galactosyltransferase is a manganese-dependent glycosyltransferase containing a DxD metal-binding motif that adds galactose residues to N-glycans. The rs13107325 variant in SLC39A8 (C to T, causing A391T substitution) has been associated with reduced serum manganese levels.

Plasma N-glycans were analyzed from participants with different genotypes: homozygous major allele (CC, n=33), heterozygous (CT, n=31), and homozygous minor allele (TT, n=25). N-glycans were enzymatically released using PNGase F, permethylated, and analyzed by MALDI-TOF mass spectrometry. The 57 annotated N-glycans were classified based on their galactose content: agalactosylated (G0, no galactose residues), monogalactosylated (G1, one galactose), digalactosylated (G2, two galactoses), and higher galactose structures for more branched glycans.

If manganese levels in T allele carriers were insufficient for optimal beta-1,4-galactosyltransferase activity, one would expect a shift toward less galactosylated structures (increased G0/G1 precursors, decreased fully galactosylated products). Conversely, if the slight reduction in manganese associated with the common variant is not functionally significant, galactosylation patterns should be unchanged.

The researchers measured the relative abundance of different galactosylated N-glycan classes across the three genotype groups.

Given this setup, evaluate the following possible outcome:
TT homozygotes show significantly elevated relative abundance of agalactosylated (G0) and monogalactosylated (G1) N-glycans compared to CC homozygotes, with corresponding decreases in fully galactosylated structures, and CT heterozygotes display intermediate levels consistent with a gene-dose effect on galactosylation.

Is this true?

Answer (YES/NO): NO